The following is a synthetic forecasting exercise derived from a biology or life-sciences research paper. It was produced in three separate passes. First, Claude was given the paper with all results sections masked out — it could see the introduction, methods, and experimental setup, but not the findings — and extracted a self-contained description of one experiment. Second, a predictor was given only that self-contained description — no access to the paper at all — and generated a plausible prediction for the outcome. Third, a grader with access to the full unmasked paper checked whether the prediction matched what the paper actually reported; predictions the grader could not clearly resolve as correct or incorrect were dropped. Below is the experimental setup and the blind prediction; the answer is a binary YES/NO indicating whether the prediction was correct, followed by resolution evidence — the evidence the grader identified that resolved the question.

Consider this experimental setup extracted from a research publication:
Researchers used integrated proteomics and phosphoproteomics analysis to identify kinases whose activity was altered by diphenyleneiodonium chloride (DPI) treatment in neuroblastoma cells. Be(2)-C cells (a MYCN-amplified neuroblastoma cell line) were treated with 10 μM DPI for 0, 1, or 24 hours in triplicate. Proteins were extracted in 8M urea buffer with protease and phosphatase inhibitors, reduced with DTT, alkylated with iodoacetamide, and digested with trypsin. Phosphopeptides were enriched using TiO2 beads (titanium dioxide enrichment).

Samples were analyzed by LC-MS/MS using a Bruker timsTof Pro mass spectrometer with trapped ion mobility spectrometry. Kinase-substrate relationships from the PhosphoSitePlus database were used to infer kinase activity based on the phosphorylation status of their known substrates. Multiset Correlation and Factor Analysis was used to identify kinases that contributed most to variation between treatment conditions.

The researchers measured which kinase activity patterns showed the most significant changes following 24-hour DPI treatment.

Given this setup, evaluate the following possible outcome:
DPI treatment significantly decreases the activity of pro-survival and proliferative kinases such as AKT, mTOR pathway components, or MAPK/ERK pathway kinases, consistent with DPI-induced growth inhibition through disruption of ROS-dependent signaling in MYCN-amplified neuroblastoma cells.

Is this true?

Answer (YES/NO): NO